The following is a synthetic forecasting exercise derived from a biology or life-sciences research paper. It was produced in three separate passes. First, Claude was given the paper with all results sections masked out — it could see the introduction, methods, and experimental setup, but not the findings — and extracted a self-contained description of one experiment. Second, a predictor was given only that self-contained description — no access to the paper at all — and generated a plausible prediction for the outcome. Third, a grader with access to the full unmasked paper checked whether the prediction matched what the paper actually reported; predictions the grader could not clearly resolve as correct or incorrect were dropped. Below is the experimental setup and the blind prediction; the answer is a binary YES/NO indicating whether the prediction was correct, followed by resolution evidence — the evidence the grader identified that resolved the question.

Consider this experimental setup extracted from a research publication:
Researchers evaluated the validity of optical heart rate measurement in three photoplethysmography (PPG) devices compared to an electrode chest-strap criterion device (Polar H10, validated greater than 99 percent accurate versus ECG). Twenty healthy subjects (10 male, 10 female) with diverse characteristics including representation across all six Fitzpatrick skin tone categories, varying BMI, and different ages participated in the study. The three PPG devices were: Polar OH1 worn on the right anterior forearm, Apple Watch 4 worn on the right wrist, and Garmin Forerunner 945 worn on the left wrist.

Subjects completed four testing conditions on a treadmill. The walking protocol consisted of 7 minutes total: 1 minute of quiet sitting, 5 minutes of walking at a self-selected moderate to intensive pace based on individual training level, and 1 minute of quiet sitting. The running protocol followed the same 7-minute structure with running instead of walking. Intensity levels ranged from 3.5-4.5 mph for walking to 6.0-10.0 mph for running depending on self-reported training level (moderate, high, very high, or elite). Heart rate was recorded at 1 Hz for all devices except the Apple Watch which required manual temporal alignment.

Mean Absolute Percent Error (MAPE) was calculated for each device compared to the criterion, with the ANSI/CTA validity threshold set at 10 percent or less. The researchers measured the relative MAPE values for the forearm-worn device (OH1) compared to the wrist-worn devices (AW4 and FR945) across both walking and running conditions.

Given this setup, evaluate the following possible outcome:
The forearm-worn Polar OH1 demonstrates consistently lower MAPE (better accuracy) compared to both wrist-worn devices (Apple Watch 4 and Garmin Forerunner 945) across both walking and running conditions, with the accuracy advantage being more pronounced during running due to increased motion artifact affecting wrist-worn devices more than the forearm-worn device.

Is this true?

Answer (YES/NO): NO